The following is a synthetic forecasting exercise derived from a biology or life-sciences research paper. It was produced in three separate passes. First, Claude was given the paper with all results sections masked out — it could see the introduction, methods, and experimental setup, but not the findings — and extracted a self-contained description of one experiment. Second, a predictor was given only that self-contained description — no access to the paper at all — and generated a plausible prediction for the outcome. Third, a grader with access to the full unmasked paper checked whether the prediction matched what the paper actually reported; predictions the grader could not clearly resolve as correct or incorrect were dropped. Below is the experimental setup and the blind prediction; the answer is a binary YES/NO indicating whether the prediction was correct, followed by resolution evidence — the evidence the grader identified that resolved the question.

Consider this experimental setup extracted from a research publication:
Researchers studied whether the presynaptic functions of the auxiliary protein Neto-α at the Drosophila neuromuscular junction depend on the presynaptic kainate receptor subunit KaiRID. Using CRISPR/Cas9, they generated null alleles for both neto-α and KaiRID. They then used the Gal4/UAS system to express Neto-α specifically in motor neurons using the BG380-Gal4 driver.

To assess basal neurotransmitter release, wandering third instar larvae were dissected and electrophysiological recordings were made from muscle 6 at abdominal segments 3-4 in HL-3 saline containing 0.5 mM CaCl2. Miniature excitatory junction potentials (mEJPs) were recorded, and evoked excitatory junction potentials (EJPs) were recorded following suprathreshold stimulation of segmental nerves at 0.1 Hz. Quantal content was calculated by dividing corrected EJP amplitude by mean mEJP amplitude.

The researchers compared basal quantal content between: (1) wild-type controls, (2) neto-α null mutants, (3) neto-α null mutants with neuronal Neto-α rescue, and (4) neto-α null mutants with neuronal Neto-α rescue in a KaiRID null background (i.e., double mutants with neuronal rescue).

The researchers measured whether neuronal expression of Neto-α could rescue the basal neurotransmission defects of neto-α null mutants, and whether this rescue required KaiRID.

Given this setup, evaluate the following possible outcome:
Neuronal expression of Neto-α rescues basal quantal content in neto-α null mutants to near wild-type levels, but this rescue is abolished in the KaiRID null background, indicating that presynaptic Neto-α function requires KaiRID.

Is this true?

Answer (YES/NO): YES